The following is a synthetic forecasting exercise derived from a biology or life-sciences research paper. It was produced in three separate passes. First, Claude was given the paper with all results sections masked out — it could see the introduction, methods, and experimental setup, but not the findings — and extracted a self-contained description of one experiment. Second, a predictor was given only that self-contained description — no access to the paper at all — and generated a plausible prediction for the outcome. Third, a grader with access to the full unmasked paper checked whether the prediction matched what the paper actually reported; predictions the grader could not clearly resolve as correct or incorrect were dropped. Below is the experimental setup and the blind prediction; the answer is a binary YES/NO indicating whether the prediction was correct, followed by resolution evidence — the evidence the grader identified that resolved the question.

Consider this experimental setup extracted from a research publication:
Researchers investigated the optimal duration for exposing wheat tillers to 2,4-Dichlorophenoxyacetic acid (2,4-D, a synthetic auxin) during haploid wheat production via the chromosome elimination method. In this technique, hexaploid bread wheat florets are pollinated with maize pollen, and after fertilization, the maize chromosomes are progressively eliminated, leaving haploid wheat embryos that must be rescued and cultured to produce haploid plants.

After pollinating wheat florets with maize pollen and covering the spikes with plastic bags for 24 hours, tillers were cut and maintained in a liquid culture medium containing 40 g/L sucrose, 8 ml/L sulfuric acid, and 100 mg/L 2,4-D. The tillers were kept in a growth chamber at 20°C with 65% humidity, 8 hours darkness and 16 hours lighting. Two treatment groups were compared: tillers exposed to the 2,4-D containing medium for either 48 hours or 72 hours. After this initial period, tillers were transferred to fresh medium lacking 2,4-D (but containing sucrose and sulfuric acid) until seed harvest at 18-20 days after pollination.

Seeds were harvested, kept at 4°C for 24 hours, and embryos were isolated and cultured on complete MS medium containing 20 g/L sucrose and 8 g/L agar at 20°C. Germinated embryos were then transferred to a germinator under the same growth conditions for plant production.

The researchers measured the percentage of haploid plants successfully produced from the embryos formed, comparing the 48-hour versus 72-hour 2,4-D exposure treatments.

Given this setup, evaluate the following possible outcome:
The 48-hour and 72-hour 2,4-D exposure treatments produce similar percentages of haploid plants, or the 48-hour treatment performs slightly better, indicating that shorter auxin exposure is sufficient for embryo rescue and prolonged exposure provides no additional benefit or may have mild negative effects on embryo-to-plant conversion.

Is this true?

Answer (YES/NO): NO